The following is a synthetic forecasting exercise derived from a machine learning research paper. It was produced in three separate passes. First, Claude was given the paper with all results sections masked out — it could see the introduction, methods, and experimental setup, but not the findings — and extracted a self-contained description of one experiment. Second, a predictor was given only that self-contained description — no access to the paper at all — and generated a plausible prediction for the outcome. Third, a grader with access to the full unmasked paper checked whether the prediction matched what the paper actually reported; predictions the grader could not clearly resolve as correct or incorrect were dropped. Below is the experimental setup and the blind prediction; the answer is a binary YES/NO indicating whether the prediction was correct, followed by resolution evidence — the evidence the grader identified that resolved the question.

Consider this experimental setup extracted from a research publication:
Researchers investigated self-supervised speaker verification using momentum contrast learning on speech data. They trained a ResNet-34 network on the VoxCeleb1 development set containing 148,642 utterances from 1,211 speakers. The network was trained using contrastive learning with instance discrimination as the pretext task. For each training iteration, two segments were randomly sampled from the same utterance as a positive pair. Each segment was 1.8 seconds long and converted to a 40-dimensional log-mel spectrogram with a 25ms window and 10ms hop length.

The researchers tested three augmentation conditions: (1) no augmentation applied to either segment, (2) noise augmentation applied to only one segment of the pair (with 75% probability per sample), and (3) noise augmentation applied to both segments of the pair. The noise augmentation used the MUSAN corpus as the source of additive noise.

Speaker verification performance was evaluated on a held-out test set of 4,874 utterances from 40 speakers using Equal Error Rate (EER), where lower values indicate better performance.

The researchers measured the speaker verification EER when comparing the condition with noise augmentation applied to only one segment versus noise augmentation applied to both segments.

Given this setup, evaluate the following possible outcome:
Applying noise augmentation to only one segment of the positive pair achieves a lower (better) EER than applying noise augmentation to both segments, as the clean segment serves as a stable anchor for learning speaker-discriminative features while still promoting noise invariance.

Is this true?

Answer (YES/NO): NO